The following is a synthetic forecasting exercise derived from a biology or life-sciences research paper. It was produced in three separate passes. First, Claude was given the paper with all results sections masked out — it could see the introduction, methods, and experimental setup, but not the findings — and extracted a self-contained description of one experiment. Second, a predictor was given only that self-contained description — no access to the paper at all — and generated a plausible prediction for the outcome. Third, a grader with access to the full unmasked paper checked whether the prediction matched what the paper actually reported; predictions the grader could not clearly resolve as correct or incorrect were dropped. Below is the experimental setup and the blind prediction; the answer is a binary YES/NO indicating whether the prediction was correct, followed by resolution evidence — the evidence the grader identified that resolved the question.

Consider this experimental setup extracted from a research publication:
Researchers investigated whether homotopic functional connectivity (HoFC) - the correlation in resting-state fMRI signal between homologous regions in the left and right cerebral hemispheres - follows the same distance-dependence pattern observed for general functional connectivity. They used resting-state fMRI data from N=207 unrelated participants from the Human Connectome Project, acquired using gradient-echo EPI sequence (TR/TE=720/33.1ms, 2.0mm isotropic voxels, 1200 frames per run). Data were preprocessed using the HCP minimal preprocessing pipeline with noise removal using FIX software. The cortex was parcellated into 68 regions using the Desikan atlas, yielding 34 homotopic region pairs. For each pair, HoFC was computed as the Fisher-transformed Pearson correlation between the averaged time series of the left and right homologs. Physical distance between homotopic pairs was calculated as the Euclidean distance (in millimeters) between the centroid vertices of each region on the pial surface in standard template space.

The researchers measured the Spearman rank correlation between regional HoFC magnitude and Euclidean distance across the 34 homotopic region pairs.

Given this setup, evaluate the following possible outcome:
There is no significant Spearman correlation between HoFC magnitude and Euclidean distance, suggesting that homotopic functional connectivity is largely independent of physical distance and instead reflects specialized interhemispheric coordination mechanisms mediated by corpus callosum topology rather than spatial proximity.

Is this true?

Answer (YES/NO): YES